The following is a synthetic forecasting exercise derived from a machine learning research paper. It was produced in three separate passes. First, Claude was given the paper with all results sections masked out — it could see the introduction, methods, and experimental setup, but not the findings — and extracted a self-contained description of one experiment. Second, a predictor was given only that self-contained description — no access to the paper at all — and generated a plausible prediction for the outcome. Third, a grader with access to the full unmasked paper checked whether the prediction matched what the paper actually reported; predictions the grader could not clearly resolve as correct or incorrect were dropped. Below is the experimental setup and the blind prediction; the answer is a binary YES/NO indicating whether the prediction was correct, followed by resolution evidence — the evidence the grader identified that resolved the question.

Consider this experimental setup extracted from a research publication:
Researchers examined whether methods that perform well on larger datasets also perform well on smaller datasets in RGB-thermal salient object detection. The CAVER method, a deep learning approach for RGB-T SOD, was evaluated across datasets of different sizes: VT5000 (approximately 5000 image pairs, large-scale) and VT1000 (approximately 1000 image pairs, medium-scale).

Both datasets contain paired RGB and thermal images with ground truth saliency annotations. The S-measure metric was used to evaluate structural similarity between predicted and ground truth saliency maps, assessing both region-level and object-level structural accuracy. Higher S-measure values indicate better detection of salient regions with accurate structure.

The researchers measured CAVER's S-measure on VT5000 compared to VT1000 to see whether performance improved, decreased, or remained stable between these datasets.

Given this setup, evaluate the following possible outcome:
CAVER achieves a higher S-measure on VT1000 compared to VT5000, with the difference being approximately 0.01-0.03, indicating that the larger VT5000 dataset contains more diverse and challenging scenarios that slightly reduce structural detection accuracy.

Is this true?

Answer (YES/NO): NO